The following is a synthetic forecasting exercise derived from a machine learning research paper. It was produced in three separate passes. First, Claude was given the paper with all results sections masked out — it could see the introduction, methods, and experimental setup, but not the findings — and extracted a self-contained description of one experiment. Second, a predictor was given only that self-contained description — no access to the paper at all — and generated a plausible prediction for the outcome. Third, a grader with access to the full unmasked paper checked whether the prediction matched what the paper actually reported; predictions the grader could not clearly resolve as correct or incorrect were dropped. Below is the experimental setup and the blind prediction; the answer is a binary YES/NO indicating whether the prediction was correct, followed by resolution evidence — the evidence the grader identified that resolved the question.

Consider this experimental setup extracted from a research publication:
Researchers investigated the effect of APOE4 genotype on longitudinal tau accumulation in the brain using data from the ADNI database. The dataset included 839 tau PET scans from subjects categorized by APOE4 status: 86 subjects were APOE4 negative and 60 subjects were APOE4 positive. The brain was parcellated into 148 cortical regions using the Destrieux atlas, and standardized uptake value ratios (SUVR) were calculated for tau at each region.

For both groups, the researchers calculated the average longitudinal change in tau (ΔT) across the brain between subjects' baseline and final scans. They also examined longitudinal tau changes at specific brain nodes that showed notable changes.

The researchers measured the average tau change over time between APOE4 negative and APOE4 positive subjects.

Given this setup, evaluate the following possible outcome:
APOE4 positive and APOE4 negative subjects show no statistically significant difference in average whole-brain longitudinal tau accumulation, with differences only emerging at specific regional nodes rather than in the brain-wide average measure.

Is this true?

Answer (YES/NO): NO